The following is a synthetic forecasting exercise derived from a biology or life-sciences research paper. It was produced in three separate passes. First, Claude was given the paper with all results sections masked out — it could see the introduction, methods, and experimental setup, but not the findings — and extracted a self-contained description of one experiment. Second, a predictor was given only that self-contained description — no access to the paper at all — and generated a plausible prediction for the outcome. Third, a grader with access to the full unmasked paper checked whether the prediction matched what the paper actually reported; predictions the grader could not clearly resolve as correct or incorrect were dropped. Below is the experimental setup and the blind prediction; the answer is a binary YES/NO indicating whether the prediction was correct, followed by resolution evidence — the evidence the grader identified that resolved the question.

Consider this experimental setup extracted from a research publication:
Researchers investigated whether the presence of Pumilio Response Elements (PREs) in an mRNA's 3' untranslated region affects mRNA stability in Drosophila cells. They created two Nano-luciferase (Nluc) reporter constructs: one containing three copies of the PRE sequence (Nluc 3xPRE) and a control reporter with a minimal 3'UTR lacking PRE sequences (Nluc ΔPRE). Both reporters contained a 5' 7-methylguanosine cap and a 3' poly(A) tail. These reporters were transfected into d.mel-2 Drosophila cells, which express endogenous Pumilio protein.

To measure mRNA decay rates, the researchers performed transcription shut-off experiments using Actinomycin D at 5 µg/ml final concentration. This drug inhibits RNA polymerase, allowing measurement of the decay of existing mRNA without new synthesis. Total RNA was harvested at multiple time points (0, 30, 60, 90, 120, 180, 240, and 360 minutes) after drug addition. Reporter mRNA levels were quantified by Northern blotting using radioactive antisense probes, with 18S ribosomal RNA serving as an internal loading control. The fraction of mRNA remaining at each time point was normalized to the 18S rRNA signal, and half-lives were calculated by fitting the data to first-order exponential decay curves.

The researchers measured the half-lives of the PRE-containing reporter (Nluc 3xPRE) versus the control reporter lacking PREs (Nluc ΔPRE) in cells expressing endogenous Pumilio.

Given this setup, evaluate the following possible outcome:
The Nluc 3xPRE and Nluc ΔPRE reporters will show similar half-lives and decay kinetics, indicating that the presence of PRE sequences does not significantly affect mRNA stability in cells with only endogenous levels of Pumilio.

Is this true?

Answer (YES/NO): NO